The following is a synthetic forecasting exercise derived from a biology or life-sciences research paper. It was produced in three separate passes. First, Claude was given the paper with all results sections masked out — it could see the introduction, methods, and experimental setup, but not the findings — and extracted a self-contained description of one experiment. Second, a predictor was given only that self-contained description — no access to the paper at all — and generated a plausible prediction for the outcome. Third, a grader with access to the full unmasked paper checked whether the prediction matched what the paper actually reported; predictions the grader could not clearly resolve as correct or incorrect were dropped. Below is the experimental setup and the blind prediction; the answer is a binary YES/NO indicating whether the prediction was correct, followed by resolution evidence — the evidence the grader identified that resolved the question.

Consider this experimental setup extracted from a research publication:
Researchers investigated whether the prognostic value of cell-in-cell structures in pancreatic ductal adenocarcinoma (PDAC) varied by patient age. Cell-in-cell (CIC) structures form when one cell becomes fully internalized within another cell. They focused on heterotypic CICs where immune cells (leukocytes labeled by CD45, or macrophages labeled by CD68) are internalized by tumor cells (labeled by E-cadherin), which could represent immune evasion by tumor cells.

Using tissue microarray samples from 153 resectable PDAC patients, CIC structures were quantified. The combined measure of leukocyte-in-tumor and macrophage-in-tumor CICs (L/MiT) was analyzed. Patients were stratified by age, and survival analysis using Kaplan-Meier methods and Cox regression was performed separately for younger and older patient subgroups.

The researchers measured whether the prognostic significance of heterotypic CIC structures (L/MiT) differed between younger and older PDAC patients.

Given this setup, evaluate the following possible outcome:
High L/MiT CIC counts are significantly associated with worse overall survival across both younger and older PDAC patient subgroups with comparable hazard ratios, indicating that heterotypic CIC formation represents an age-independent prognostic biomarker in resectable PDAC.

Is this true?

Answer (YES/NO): NO